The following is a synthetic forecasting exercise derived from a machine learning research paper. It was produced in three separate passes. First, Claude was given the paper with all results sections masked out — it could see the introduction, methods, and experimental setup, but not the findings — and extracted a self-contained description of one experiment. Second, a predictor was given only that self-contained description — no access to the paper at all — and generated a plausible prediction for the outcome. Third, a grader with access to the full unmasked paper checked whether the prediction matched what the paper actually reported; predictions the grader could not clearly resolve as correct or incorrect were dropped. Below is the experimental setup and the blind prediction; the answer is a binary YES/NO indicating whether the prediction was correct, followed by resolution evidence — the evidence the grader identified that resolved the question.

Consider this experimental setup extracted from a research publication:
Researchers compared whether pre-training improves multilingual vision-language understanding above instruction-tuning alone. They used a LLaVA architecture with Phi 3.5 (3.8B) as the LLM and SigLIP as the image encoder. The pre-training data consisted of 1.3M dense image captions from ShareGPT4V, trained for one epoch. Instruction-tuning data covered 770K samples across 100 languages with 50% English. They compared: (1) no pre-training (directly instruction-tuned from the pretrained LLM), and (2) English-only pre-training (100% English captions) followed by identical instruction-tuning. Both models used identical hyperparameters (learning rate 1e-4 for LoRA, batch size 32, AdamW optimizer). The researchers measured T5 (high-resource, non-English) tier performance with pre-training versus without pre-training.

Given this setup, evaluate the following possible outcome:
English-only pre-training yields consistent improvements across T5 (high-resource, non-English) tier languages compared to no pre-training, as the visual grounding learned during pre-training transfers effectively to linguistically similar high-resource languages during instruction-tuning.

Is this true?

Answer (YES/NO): NO